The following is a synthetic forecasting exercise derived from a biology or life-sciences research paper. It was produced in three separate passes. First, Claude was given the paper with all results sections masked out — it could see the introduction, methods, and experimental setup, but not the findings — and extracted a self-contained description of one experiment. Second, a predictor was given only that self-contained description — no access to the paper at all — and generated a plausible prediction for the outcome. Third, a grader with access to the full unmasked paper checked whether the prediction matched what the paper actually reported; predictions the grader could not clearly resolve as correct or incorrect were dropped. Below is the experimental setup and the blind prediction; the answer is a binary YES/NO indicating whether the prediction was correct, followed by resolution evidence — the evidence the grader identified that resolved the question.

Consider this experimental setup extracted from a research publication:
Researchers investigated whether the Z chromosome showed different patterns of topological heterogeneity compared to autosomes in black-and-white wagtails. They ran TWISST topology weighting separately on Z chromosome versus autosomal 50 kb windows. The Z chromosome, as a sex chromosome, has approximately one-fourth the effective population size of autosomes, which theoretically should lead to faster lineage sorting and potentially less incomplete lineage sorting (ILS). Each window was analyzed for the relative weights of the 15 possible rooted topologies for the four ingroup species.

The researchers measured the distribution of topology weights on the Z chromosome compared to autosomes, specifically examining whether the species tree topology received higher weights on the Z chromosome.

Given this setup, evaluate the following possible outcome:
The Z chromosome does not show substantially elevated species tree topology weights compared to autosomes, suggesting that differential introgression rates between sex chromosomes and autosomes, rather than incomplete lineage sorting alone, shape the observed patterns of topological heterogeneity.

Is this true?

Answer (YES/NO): YES